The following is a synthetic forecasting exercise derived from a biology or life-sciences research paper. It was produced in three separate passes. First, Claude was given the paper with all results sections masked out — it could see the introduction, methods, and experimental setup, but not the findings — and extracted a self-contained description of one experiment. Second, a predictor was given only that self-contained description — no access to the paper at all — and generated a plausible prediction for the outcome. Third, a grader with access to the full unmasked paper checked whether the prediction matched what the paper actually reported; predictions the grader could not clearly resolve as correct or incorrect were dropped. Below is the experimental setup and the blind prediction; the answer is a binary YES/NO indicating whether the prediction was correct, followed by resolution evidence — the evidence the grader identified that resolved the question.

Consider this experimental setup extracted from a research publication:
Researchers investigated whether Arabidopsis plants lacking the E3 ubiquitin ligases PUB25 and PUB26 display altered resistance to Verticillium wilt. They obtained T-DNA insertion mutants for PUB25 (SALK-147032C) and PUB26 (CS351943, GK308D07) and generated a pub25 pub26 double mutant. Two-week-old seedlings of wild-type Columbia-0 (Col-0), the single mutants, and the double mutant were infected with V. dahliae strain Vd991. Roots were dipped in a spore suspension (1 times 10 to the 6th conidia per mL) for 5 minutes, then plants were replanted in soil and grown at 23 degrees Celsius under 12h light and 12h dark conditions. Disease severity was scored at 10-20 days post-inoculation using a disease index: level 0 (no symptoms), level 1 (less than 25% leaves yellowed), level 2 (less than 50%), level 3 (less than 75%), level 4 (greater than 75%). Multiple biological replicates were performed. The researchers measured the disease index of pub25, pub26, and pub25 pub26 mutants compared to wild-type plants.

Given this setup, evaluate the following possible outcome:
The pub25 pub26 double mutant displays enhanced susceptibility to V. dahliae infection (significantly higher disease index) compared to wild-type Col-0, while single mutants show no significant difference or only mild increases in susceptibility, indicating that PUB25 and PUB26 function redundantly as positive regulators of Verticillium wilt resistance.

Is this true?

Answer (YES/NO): NO